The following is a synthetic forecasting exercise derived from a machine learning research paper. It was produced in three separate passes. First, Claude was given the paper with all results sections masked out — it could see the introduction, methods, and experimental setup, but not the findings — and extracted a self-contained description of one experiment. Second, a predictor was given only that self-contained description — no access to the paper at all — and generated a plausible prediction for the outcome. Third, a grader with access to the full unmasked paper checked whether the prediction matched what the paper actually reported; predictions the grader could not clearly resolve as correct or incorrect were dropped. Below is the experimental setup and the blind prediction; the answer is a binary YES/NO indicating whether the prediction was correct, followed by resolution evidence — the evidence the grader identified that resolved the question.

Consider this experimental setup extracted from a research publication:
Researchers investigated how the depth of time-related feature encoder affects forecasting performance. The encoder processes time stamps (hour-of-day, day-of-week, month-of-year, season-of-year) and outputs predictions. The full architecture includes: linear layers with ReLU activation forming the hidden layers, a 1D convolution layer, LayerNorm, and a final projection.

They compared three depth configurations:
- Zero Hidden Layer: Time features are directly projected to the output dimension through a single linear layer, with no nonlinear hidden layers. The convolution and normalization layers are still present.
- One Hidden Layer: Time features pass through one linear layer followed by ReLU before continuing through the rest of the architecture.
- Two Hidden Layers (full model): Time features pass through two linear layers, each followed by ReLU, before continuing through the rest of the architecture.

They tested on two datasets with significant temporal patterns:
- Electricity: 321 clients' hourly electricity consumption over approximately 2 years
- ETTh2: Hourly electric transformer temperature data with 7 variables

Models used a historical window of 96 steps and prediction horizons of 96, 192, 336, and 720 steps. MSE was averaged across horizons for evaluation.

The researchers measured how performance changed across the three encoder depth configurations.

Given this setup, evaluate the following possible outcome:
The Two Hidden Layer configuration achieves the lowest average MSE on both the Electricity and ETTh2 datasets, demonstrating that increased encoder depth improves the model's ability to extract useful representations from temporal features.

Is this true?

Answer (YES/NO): YES